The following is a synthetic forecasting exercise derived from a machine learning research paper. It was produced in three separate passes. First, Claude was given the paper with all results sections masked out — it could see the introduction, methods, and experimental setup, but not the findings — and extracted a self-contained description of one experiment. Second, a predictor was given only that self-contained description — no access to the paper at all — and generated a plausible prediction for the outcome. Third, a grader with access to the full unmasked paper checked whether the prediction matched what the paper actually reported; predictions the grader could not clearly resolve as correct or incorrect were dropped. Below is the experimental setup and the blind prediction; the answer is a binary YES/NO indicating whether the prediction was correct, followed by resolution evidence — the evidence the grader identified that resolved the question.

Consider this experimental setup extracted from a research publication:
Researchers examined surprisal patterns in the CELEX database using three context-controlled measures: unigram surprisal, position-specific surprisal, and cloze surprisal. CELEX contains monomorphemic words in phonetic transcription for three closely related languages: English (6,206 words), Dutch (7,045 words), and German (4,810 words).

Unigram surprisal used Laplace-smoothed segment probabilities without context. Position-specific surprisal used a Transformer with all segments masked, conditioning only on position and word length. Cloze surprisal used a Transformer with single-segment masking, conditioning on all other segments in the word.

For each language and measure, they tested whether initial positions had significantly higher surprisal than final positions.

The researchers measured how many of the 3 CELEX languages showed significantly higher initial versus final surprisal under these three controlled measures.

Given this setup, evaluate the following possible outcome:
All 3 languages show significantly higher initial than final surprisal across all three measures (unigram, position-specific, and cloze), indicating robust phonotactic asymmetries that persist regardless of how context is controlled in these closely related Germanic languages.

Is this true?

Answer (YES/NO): NO